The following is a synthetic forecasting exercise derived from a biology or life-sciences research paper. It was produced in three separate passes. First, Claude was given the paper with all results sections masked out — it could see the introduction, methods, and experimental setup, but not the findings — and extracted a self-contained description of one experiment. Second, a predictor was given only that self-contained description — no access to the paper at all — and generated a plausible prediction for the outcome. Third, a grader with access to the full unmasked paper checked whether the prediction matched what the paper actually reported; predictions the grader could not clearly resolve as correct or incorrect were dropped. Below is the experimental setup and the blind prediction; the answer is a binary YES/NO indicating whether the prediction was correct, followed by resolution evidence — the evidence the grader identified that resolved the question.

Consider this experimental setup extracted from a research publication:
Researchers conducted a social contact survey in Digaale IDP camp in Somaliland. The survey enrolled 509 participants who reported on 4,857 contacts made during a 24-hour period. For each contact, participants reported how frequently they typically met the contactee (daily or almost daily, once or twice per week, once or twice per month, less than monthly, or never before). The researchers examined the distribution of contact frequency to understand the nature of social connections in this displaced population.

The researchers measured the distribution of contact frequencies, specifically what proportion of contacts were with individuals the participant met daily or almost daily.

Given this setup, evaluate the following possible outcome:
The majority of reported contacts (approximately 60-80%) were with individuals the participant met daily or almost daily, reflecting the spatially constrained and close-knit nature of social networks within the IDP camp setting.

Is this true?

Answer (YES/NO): NO